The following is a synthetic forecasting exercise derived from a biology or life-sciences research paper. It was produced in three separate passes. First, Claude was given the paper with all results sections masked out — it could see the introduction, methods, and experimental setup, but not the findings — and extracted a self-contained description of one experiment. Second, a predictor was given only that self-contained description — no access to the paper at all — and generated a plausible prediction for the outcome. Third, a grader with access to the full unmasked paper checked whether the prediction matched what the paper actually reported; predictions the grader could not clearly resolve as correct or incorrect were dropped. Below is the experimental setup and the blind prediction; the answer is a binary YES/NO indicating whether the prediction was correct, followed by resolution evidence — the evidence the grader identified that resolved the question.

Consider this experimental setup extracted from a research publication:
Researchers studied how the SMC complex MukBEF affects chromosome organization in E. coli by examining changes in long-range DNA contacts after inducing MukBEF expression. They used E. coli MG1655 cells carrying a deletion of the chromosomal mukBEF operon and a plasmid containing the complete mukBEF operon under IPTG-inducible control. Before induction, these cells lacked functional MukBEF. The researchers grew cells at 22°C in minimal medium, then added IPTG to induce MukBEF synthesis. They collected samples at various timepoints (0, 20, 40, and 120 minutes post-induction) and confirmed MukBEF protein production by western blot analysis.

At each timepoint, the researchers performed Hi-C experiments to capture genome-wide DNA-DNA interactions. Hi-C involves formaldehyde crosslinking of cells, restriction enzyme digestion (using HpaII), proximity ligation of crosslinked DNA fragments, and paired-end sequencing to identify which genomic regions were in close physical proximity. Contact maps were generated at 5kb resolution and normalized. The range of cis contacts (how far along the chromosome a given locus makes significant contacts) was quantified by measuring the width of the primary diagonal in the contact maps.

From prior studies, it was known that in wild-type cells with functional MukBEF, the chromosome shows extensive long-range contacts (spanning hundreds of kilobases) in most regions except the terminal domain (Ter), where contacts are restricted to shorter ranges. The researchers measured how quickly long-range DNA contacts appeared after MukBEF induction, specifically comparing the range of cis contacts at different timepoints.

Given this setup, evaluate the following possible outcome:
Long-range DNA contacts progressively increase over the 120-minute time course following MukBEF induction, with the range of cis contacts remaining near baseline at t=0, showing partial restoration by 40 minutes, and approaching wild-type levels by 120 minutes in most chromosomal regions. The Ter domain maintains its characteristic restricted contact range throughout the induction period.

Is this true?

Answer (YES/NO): YES